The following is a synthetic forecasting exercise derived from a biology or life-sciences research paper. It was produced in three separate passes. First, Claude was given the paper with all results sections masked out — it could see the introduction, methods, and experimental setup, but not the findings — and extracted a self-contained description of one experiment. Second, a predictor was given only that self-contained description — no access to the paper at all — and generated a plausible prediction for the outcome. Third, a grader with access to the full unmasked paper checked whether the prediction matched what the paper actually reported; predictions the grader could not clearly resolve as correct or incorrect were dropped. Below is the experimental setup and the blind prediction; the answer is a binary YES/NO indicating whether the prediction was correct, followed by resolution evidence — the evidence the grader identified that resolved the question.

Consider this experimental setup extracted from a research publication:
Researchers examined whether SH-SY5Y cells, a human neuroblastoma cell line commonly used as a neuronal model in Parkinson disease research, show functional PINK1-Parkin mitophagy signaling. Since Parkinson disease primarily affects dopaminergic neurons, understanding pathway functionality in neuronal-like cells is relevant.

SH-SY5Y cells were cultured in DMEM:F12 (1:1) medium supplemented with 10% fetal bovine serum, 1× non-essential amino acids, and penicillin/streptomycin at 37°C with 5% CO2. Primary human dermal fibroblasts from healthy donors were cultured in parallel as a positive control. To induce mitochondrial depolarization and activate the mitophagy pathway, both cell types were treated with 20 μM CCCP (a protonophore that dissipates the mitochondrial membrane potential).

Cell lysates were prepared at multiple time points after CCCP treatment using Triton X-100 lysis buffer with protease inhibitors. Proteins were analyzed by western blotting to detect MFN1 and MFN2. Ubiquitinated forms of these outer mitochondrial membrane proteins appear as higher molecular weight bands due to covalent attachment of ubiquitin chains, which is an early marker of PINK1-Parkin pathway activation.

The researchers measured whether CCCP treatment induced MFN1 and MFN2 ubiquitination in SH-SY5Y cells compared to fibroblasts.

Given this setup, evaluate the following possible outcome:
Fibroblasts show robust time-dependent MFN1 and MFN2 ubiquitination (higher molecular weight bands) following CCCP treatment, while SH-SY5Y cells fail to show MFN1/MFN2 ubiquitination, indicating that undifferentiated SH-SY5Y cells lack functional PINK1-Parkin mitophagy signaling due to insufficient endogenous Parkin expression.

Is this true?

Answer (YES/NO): NO